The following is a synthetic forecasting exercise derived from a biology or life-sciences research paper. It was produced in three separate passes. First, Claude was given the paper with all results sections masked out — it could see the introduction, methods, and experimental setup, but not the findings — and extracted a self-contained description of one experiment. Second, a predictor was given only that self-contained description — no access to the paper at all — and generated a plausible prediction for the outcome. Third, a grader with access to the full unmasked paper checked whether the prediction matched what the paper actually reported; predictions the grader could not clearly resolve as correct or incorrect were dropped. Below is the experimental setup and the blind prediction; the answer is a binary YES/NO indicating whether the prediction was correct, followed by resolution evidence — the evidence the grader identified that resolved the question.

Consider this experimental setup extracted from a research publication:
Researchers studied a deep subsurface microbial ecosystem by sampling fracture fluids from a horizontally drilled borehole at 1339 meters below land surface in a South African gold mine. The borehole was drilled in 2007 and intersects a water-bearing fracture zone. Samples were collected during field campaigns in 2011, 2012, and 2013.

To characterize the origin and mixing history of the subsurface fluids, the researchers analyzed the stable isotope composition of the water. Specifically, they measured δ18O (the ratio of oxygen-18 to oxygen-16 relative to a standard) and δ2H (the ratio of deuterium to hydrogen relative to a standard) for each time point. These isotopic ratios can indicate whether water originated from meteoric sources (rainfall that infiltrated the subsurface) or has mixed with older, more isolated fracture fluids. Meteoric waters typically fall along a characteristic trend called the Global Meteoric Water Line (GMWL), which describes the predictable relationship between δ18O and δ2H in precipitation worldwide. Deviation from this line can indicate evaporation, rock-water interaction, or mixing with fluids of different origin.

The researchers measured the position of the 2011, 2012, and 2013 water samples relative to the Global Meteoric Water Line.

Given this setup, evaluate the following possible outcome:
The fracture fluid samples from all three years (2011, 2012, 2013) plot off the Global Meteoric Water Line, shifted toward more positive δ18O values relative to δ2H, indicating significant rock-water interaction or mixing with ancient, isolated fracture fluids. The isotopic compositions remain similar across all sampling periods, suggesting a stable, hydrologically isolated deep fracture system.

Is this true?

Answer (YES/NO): NO